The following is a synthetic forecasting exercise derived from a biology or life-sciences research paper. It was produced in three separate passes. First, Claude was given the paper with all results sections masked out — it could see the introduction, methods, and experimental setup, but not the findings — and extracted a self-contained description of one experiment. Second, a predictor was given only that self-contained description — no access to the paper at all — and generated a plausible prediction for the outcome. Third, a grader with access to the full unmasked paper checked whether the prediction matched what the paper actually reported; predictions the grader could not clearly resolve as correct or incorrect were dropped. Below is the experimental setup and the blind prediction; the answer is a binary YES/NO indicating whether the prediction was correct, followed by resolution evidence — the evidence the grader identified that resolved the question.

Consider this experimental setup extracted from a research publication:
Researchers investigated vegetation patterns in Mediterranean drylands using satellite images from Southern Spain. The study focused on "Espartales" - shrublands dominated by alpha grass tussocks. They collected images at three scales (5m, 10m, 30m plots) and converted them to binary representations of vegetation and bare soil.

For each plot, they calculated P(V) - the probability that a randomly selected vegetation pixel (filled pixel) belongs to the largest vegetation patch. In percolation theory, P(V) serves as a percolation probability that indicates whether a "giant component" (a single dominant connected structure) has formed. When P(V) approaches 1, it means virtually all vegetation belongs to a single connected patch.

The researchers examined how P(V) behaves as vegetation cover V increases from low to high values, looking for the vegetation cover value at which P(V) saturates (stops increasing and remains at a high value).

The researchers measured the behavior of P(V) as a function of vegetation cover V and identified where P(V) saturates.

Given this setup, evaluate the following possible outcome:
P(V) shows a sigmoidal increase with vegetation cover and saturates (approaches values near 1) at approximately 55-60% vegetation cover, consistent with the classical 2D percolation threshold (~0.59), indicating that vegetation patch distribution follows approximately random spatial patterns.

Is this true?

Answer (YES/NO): NO